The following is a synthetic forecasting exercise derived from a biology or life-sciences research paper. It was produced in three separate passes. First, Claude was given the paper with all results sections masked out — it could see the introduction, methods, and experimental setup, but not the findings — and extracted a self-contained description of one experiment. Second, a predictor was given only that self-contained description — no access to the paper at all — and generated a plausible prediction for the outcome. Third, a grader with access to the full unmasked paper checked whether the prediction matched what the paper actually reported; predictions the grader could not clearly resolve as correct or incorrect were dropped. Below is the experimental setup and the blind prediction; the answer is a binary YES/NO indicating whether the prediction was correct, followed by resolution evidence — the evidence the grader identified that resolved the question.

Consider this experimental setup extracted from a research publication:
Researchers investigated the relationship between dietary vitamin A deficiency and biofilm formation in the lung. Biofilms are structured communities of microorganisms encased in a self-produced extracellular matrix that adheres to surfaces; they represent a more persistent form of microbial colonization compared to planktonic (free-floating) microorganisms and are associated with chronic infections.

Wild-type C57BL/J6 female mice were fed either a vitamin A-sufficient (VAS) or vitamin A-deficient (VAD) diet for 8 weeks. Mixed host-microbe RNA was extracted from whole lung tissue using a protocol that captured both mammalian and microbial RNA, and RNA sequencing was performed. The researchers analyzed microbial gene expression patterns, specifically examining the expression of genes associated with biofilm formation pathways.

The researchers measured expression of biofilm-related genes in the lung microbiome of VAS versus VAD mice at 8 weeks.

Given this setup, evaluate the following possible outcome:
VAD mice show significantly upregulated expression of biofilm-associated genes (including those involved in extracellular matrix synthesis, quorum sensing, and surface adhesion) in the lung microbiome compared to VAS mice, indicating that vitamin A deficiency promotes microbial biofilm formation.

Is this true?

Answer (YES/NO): NO